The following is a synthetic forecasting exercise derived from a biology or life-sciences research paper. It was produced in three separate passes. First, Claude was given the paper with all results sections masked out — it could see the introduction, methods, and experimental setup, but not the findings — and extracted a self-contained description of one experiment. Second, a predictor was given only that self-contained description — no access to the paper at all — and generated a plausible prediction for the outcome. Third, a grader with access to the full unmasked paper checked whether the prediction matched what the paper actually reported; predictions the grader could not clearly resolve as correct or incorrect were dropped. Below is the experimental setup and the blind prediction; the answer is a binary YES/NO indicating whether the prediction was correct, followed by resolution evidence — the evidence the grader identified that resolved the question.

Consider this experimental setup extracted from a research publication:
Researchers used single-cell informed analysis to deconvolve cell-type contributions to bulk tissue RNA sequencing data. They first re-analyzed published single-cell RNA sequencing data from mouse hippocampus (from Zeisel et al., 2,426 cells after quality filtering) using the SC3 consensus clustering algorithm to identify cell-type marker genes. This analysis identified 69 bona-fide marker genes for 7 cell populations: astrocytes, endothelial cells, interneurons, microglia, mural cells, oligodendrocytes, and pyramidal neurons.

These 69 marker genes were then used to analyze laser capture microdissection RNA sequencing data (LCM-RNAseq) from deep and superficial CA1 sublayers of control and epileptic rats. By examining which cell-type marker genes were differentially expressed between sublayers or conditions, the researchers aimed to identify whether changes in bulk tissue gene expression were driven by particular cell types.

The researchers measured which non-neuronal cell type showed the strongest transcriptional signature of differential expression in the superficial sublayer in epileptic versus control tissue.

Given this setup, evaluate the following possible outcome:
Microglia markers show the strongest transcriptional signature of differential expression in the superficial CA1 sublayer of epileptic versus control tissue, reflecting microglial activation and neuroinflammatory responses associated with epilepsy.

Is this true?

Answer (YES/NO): YES